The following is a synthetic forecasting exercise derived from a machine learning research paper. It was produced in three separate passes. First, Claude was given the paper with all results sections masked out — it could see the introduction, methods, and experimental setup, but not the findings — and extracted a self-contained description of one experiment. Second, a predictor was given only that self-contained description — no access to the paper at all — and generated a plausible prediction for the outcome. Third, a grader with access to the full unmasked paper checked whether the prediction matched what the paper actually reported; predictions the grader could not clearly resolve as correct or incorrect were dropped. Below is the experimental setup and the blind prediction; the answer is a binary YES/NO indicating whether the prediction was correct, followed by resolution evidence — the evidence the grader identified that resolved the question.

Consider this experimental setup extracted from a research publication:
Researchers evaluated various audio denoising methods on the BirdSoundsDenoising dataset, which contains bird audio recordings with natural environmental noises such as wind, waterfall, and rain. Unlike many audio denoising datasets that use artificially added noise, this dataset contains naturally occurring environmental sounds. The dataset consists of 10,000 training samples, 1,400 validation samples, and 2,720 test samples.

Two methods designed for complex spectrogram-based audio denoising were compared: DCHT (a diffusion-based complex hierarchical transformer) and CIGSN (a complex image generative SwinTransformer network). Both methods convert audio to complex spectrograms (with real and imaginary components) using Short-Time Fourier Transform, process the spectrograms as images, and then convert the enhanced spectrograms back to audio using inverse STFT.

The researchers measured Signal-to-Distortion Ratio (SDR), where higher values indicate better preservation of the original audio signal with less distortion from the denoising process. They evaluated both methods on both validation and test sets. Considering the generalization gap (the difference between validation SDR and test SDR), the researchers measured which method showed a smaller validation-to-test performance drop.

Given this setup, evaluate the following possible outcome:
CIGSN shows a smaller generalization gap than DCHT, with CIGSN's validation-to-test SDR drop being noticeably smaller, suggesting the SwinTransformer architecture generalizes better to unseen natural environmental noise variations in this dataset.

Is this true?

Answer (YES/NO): NO